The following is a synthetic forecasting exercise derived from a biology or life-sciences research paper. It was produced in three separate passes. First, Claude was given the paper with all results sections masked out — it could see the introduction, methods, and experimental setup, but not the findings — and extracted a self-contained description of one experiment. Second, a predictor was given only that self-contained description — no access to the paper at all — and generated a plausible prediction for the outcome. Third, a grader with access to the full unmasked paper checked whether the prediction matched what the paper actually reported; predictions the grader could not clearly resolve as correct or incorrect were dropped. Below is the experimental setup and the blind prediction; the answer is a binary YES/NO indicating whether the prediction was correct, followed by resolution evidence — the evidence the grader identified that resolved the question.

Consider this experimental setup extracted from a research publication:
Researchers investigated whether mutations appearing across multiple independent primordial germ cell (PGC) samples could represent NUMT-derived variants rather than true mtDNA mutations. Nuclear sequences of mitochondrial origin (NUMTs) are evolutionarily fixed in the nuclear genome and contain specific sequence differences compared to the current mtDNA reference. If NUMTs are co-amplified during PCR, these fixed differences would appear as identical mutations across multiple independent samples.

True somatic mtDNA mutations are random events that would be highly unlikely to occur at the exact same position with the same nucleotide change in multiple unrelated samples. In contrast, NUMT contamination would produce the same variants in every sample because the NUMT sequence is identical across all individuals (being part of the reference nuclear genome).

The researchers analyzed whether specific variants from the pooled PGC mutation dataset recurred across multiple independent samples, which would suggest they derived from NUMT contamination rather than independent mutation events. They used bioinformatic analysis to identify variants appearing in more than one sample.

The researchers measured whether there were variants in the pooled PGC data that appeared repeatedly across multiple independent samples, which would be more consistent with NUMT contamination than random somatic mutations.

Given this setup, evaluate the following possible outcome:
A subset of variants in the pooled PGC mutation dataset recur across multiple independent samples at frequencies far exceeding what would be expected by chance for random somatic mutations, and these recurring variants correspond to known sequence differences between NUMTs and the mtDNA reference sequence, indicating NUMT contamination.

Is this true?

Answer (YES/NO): YES